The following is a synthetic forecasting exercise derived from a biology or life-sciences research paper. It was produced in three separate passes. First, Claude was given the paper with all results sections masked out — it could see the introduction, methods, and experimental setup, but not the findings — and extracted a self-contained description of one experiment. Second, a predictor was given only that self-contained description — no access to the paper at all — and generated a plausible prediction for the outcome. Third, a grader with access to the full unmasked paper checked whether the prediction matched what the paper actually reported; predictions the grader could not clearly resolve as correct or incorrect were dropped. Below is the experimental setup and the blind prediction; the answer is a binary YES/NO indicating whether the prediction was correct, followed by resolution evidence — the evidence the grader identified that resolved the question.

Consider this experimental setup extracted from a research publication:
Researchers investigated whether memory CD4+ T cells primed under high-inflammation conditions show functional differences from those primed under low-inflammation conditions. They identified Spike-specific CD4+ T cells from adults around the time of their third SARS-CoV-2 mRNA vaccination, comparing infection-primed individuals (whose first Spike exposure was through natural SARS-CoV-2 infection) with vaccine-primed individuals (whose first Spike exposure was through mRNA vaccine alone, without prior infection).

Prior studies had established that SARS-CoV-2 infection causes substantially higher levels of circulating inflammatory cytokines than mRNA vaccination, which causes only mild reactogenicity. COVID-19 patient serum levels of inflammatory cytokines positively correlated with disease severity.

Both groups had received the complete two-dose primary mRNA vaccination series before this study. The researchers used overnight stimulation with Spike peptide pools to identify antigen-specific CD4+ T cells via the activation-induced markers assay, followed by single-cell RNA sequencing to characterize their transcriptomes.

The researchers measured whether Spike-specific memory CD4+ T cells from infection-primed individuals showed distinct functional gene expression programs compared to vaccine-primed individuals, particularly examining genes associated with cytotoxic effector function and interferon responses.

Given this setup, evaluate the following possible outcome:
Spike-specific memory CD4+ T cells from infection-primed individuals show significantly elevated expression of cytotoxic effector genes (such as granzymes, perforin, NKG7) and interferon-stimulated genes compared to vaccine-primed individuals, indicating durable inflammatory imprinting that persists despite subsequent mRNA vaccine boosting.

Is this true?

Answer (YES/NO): YES